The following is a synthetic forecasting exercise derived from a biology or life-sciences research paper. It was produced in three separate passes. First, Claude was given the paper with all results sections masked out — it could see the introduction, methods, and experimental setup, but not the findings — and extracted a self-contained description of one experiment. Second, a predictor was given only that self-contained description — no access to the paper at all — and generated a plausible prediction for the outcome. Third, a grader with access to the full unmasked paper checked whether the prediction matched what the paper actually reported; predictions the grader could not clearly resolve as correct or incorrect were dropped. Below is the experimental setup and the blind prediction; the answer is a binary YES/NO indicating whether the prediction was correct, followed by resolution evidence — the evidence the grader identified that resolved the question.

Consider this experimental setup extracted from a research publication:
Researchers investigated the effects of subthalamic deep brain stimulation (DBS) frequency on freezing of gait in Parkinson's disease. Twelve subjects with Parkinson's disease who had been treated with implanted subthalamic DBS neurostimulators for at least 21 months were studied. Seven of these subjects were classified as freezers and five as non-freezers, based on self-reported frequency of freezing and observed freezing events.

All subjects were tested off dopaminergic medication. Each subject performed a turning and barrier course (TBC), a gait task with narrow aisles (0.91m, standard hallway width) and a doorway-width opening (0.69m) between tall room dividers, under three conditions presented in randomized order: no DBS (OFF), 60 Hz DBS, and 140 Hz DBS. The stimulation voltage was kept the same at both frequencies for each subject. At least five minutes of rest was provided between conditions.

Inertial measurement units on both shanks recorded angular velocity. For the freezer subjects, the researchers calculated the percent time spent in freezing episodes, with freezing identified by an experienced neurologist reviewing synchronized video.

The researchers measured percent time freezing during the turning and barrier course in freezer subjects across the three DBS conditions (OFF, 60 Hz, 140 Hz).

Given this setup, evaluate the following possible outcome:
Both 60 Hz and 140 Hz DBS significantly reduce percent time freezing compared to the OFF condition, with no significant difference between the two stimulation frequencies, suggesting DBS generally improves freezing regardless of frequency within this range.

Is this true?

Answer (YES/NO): YES